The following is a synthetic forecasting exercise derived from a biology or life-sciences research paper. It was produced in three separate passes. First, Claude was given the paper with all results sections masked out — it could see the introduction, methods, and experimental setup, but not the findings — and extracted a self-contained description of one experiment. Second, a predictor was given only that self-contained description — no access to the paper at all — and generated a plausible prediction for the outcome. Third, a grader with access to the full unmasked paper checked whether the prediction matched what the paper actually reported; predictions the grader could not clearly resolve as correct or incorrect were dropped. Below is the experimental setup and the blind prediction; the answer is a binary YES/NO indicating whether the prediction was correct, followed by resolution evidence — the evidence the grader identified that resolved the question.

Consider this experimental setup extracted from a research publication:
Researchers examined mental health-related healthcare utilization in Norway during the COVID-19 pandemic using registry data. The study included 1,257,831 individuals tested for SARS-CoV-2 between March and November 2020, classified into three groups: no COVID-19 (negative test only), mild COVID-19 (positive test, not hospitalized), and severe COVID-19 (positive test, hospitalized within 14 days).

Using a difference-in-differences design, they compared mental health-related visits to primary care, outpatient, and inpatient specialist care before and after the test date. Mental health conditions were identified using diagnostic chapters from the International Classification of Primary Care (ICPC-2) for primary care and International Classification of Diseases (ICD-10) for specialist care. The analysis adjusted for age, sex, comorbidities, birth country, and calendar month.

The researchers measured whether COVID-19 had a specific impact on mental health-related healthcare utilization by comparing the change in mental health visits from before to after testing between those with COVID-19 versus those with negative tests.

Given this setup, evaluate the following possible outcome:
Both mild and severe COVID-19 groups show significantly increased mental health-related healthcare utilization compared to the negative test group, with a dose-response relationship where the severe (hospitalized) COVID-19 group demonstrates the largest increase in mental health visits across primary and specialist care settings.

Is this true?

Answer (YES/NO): NO